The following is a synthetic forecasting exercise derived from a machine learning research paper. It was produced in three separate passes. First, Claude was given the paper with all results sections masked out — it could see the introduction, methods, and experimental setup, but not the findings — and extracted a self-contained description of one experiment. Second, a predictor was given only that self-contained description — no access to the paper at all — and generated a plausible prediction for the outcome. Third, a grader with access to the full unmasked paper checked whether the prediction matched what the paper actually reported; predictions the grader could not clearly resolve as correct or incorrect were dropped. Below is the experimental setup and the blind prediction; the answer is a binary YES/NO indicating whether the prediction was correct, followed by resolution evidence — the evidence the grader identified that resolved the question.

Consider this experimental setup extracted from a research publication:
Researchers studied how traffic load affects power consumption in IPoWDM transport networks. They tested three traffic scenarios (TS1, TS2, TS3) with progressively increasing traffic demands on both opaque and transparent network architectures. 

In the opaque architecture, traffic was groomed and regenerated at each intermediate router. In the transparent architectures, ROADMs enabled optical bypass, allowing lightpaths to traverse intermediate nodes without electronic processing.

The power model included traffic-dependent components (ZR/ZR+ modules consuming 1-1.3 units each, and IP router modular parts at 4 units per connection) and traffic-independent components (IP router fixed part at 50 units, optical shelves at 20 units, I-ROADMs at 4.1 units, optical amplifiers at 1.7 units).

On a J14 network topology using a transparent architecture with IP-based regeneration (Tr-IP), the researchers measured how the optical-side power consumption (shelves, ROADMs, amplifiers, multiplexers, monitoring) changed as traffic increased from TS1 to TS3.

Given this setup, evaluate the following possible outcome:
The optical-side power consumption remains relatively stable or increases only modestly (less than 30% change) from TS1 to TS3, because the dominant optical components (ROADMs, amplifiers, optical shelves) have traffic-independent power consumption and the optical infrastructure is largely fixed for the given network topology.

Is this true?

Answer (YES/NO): YES